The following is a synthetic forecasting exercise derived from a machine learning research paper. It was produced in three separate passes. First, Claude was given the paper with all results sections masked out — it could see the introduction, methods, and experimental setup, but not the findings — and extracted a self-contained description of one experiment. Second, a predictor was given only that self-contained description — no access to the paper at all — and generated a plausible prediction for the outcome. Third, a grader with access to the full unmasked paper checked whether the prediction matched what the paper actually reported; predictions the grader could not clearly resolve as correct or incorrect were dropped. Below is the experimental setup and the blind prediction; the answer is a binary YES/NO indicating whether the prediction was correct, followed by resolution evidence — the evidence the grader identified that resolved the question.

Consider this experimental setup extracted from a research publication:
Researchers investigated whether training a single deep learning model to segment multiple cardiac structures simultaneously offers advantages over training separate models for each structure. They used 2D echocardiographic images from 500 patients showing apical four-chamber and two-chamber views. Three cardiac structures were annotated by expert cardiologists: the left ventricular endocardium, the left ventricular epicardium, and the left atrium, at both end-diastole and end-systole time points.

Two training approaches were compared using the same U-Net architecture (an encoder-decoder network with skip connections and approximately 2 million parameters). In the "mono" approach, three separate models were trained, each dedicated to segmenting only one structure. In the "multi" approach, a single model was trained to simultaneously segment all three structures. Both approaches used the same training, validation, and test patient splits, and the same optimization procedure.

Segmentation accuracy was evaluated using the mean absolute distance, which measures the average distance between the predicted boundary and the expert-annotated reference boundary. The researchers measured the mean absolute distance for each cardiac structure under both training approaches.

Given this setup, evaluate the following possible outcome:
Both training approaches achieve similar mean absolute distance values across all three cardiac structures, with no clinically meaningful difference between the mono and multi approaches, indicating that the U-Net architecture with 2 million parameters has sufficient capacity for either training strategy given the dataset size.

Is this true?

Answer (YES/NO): YES